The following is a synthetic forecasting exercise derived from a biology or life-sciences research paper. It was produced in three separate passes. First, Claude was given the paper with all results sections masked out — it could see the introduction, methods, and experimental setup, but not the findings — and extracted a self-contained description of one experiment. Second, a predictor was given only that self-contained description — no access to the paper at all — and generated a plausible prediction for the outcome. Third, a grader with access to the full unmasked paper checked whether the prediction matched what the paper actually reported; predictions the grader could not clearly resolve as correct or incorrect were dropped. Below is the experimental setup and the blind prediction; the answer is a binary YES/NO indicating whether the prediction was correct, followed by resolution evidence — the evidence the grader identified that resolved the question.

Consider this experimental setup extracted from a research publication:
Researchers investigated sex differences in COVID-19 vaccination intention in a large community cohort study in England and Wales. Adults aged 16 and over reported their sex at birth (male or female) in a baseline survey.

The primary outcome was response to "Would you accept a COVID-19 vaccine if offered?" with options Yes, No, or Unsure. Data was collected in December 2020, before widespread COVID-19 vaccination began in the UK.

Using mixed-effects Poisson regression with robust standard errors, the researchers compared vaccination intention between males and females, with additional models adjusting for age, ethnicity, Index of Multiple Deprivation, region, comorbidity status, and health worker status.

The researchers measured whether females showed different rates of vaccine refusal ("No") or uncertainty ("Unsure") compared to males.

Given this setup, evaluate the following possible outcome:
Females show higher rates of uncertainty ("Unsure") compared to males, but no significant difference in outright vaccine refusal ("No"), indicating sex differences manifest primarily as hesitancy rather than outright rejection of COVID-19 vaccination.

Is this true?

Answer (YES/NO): YES